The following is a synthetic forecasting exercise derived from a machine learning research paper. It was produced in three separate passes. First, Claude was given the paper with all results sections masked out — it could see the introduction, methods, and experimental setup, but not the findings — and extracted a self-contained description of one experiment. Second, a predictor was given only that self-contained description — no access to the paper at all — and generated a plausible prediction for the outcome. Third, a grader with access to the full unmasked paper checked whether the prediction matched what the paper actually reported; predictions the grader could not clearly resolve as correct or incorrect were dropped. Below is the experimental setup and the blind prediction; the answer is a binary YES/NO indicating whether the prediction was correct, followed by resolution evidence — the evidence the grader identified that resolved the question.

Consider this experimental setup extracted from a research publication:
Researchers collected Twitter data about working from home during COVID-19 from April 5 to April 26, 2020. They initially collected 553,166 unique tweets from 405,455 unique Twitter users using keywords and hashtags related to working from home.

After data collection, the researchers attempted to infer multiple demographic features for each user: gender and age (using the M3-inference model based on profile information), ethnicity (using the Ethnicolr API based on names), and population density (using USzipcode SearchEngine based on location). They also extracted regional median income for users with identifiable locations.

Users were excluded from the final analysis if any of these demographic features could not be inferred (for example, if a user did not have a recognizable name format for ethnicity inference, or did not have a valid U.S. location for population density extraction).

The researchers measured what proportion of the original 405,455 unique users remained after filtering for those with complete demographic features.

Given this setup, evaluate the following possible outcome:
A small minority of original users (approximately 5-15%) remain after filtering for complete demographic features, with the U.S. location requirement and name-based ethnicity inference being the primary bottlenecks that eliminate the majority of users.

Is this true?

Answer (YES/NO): YES